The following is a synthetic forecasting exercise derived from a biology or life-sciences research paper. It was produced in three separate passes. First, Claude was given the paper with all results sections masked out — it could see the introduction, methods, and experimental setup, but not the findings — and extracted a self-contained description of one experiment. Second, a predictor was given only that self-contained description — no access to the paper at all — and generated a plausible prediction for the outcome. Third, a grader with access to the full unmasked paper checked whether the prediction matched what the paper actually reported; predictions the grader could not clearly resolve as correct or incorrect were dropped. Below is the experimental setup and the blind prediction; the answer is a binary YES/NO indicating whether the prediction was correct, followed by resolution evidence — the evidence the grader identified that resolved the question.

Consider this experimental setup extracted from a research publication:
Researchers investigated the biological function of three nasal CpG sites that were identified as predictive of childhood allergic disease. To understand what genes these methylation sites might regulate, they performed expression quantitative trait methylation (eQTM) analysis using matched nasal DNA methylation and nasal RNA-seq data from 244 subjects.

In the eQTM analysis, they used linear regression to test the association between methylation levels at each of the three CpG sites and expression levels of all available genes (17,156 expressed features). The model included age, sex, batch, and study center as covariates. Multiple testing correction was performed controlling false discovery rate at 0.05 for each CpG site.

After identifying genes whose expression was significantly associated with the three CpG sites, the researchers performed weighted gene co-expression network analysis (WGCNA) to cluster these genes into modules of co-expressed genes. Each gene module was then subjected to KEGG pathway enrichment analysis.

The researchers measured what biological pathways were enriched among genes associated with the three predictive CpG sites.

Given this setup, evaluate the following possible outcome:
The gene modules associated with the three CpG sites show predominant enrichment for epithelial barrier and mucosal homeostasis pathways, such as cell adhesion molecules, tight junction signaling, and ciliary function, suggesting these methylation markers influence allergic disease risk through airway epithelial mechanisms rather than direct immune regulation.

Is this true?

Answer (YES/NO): NO